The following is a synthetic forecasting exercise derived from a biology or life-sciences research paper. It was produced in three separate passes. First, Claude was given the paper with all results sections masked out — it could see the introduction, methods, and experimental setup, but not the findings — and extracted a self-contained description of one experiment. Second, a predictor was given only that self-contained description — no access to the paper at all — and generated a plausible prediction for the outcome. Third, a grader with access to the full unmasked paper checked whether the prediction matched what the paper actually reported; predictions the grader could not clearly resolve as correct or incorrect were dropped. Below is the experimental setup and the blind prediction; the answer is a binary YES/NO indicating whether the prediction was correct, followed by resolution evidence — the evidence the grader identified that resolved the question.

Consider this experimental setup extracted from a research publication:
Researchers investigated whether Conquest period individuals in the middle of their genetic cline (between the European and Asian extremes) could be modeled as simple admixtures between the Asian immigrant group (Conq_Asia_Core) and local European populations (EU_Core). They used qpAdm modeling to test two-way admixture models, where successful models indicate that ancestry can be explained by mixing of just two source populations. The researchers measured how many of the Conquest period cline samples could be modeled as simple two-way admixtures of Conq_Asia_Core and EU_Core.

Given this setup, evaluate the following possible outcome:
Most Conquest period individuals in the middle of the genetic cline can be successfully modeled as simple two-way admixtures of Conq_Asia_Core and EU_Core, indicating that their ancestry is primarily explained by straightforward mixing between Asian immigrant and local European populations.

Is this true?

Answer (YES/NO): YES